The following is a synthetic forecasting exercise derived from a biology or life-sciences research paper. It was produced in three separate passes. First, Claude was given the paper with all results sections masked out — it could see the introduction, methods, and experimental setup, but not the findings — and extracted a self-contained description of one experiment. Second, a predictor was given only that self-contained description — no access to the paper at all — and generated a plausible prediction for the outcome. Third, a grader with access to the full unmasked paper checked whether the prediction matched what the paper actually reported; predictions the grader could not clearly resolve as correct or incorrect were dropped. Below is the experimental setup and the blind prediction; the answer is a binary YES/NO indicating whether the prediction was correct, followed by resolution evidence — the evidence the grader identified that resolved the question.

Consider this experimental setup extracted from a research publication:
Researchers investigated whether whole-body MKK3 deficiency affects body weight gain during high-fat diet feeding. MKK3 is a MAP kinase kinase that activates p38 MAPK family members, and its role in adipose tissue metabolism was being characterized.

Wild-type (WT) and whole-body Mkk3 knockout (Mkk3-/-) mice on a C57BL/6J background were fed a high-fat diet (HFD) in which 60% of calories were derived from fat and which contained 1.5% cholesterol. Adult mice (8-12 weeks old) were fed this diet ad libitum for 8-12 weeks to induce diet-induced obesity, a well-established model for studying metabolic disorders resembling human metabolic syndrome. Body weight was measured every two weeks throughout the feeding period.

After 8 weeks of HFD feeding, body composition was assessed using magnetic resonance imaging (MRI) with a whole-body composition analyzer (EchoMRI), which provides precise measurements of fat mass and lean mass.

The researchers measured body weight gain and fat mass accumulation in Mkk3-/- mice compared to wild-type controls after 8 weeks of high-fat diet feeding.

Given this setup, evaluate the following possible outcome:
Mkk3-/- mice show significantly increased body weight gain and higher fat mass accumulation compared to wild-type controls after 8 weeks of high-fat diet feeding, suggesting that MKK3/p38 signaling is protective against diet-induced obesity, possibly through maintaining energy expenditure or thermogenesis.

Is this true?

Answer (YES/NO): NO